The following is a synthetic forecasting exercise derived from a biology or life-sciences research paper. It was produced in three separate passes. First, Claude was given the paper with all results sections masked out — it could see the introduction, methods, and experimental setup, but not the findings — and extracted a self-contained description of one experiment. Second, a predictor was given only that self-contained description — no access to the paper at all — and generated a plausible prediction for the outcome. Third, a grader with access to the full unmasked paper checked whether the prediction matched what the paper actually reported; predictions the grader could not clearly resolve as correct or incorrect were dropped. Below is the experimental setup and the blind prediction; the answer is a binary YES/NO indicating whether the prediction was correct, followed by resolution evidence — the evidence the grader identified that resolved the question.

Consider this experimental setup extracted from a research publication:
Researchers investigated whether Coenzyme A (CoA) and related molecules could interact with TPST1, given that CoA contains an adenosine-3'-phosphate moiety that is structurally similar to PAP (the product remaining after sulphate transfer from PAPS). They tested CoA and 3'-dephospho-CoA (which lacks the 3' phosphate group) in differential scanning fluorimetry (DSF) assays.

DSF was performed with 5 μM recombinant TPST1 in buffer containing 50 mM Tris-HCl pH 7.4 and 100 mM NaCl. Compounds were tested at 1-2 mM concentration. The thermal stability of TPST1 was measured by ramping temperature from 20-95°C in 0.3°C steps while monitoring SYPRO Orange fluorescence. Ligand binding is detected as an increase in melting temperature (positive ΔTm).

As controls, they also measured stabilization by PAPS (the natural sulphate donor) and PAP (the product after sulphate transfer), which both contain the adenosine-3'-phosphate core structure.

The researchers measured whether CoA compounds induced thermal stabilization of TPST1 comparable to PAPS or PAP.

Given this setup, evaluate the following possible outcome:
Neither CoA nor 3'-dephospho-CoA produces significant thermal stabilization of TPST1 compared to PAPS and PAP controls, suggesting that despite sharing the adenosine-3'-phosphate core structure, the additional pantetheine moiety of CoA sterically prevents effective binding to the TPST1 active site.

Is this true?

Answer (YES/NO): NO